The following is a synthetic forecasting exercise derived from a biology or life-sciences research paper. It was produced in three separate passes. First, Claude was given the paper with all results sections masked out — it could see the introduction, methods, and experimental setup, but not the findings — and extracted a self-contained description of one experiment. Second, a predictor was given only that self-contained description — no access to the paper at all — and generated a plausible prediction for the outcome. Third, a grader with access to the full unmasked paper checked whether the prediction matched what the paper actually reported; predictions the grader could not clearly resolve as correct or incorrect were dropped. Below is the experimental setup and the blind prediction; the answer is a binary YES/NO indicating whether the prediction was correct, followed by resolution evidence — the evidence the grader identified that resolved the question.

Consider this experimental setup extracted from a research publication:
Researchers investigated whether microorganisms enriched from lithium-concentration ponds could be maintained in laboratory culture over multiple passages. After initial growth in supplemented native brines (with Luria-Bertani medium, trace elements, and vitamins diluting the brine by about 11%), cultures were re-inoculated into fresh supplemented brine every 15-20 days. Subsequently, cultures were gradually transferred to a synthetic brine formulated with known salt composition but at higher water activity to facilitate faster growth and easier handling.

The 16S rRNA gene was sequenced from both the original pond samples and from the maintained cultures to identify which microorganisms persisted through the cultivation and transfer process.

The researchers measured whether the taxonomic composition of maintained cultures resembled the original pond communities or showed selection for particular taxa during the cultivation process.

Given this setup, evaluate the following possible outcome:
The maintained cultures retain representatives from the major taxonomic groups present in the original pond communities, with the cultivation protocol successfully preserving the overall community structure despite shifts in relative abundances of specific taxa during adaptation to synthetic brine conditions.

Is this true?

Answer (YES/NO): NO